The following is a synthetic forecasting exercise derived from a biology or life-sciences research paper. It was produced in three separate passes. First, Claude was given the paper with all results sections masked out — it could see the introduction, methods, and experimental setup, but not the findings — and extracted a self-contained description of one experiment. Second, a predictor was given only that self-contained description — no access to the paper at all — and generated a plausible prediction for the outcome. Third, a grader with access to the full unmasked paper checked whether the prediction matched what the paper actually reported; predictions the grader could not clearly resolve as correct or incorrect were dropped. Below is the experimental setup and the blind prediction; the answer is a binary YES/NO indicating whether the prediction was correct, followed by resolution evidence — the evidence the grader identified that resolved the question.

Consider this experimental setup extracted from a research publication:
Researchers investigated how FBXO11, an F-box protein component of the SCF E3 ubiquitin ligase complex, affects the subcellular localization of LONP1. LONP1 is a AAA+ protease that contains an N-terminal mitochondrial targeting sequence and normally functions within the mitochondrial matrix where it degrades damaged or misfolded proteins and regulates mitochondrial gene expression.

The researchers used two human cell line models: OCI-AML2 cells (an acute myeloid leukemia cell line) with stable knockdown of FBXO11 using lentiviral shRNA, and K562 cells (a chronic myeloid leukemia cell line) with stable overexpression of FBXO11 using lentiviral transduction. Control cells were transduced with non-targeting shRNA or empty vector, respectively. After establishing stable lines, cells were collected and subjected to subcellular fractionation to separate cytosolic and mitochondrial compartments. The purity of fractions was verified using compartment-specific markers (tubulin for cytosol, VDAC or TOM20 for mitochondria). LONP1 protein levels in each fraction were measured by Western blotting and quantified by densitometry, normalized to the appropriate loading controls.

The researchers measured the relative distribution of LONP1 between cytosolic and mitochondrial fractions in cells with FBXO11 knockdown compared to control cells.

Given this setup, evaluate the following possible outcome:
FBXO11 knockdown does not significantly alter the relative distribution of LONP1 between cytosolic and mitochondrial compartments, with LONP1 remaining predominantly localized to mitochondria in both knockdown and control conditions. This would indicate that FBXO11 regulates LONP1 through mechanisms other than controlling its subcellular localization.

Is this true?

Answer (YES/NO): NO